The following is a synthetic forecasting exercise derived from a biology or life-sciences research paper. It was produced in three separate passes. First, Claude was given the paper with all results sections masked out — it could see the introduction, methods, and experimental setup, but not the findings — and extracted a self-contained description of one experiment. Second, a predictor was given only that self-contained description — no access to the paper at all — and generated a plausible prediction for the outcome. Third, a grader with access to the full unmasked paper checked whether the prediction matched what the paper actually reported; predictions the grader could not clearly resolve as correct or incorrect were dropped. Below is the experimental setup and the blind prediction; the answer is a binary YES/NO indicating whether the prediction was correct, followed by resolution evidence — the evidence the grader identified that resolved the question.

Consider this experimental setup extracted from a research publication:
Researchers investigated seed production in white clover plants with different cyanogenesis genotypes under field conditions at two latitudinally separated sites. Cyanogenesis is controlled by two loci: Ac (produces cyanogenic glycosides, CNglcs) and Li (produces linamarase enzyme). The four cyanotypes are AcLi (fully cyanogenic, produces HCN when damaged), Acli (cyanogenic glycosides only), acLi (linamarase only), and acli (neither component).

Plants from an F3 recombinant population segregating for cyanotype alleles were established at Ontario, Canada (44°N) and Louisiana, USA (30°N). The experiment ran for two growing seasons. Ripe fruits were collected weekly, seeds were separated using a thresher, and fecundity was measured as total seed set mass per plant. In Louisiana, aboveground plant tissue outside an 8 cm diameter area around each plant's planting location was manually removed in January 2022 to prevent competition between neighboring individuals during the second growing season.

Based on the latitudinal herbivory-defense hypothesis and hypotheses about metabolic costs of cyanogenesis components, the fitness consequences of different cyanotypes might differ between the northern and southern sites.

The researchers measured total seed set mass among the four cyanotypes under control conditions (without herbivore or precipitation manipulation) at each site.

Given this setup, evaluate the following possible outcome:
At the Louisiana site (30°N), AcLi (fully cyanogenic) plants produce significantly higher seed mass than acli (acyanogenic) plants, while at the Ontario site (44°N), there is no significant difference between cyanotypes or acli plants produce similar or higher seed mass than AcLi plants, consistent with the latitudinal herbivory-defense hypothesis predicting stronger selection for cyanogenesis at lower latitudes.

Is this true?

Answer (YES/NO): NO